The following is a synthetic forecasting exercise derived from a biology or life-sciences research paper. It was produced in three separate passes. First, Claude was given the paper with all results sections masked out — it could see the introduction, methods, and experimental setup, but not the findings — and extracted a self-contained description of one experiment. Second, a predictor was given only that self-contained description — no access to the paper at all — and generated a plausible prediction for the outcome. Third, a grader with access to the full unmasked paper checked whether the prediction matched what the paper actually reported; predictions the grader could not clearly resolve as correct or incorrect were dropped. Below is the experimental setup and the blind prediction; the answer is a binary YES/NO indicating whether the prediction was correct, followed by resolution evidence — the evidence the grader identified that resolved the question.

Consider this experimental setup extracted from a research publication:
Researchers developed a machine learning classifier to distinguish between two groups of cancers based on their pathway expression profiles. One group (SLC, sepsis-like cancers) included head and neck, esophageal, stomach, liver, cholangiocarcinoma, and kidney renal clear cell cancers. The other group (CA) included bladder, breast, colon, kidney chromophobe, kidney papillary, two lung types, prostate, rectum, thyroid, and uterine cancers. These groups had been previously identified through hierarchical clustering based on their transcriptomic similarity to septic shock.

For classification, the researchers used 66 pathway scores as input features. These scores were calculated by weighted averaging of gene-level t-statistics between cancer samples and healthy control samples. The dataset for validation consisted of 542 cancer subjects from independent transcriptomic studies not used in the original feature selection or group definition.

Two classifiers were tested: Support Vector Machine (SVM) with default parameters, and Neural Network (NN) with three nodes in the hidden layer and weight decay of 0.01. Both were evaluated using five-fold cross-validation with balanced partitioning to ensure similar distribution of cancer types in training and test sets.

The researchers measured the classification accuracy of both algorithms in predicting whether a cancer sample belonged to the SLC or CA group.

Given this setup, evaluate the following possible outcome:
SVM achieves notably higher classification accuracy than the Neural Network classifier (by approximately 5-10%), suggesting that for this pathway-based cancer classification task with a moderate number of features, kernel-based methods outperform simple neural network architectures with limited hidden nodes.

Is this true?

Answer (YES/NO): NO